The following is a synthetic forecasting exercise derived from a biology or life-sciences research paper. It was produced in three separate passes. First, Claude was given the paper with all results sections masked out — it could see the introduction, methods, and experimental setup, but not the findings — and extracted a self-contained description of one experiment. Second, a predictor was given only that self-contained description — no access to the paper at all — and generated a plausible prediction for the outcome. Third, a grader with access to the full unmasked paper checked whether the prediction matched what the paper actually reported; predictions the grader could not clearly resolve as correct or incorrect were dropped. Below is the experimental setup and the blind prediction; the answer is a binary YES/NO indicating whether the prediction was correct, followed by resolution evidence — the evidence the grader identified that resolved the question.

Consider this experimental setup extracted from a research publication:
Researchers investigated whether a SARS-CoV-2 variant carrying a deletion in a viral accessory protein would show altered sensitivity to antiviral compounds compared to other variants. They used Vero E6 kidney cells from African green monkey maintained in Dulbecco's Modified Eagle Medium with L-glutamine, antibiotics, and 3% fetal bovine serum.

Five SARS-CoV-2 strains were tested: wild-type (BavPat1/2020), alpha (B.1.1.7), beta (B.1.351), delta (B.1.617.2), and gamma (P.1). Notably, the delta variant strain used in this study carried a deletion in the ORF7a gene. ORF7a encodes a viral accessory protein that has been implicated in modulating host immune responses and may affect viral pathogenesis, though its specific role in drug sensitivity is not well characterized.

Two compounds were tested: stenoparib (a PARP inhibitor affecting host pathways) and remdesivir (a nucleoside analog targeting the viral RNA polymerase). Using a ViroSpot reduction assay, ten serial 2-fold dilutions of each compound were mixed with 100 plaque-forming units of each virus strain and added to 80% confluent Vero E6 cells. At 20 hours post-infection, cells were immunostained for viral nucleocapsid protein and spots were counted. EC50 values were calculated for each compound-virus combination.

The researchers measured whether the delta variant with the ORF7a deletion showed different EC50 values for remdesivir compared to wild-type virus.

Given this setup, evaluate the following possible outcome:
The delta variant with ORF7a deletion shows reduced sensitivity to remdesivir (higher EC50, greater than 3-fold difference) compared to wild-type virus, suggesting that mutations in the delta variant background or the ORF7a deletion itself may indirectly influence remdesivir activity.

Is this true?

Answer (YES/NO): NO